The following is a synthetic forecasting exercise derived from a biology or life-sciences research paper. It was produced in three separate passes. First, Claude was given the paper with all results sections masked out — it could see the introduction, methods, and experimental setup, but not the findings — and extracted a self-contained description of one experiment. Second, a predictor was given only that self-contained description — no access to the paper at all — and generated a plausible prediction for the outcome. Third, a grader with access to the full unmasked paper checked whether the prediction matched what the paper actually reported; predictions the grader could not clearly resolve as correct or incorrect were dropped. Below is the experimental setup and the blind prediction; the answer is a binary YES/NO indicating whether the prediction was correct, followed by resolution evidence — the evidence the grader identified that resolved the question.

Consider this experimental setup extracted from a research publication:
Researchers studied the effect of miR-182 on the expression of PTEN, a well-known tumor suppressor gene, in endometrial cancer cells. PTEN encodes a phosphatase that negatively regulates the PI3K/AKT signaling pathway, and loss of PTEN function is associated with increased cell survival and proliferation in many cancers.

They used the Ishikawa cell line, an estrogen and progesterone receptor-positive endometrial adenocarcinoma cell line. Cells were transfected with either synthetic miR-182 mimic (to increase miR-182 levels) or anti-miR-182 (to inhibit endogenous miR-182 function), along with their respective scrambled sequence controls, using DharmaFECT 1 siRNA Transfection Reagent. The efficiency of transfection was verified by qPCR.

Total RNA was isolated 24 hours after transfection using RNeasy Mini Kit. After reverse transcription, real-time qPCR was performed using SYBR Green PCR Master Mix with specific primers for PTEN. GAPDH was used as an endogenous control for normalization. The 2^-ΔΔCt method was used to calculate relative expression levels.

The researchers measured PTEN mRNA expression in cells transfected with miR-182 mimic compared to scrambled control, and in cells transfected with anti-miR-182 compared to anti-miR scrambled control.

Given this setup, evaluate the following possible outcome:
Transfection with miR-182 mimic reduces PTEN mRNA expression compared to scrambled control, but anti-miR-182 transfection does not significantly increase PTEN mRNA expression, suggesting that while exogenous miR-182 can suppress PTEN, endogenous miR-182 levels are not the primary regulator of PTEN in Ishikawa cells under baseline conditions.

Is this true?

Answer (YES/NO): NO